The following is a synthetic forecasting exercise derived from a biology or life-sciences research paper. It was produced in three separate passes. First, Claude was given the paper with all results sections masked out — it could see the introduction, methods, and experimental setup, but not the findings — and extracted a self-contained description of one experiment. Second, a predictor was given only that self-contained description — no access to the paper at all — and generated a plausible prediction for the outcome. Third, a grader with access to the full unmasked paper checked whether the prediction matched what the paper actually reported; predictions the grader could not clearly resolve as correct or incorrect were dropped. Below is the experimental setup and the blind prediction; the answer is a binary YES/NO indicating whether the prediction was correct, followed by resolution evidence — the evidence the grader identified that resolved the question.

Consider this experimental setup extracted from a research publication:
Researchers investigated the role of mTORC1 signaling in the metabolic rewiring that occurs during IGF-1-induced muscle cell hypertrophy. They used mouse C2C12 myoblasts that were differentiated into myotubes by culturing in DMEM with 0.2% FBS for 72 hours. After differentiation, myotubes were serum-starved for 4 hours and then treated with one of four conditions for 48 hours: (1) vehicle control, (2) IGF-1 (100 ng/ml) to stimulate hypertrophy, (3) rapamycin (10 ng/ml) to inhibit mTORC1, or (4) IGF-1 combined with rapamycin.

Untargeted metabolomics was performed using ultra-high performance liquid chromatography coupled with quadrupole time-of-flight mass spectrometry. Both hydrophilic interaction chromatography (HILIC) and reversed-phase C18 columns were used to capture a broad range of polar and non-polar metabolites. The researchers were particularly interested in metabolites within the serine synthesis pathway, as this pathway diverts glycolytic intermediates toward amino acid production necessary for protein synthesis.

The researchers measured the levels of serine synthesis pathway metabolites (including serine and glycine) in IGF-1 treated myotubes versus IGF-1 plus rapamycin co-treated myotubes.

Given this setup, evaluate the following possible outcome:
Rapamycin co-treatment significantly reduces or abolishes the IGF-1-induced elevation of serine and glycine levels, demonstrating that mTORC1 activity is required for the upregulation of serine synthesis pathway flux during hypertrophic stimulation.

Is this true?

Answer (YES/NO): NO